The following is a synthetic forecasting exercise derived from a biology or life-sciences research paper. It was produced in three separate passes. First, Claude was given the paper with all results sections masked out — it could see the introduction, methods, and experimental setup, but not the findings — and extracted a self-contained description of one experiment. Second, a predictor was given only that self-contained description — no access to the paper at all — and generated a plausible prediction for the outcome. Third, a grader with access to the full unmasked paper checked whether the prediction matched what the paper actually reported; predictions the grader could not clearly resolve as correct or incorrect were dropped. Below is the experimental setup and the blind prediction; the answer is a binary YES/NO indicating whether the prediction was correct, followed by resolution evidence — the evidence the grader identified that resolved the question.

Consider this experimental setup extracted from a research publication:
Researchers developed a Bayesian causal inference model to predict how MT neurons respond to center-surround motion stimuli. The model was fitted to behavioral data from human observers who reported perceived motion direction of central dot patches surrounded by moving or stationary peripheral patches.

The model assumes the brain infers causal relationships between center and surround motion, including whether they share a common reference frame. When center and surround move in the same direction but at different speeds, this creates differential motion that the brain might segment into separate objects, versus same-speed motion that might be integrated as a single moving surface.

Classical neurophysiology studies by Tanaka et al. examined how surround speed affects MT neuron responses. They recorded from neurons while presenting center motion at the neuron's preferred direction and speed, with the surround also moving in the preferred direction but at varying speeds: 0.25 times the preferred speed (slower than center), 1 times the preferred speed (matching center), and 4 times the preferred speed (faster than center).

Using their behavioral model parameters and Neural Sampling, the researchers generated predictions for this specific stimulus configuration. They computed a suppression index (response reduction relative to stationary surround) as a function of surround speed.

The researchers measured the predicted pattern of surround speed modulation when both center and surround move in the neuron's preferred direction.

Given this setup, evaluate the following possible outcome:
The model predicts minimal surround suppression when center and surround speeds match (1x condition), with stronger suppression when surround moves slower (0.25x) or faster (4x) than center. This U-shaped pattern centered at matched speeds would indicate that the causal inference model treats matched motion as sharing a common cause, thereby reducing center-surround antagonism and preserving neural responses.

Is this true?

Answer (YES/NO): NO